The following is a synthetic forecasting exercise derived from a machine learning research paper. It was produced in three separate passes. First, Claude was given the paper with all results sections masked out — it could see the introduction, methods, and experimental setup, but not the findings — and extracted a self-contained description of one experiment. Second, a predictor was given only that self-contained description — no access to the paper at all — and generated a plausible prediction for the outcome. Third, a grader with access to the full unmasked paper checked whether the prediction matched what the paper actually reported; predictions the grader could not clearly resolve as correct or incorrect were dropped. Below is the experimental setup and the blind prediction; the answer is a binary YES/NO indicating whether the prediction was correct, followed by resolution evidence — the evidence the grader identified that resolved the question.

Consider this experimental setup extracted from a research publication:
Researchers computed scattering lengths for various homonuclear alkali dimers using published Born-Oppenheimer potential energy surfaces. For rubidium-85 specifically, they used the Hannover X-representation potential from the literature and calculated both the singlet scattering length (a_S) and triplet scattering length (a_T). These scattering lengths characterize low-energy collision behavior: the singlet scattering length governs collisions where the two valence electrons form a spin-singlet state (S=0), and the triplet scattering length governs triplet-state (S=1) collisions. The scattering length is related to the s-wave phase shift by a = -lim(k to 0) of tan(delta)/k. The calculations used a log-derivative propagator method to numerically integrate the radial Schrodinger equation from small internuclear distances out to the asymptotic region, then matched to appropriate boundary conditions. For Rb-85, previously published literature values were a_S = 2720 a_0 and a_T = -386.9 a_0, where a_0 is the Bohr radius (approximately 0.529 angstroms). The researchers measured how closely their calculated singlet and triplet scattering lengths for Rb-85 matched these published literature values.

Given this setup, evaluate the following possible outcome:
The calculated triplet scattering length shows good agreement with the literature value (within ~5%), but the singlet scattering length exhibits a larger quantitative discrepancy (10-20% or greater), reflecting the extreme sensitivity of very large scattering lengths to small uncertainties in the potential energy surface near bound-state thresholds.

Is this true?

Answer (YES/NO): NO